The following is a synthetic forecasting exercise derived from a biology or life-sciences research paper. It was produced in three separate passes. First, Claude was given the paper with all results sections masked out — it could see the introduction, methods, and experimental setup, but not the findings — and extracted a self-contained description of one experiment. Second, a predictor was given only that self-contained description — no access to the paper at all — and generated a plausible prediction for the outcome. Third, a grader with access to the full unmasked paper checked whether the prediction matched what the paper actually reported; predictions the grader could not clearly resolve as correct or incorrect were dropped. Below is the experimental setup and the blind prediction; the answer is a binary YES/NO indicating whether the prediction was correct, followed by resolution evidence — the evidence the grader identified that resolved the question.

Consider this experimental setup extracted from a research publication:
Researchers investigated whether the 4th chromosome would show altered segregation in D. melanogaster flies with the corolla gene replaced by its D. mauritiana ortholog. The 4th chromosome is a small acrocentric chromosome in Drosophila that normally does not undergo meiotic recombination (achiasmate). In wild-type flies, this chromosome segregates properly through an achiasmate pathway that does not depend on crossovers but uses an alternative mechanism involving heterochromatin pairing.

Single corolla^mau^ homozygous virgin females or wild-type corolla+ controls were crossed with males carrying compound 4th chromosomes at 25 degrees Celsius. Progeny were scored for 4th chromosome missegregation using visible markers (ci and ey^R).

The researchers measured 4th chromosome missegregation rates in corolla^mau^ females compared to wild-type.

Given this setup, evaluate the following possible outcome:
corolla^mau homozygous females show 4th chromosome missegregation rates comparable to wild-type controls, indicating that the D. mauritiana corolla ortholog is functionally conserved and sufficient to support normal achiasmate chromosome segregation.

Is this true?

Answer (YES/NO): YES